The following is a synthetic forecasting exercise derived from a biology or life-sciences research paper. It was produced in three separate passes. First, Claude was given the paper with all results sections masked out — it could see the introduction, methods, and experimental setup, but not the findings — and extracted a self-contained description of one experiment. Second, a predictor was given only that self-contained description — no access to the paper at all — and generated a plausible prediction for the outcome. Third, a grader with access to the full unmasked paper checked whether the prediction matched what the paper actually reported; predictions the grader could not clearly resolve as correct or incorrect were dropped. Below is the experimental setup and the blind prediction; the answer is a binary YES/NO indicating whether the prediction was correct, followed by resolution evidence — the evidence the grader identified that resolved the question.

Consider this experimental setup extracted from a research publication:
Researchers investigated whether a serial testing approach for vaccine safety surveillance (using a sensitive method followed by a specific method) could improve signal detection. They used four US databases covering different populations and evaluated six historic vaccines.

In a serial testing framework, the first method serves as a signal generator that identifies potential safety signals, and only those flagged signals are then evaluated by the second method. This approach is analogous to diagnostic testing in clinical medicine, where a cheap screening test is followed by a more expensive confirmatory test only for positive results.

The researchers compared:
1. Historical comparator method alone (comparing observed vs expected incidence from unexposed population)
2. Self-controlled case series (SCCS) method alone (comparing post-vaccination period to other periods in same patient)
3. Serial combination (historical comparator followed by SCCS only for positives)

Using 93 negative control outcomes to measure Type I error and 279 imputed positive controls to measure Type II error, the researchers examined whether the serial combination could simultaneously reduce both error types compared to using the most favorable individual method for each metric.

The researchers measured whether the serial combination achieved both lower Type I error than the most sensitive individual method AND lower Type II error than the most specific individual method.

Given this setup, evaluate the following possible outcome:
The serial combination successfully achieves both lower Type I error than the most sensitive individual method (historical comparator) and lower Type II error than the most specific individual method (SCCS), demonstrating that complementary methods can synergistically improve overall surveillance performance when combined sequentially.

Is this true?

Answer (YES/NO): NO